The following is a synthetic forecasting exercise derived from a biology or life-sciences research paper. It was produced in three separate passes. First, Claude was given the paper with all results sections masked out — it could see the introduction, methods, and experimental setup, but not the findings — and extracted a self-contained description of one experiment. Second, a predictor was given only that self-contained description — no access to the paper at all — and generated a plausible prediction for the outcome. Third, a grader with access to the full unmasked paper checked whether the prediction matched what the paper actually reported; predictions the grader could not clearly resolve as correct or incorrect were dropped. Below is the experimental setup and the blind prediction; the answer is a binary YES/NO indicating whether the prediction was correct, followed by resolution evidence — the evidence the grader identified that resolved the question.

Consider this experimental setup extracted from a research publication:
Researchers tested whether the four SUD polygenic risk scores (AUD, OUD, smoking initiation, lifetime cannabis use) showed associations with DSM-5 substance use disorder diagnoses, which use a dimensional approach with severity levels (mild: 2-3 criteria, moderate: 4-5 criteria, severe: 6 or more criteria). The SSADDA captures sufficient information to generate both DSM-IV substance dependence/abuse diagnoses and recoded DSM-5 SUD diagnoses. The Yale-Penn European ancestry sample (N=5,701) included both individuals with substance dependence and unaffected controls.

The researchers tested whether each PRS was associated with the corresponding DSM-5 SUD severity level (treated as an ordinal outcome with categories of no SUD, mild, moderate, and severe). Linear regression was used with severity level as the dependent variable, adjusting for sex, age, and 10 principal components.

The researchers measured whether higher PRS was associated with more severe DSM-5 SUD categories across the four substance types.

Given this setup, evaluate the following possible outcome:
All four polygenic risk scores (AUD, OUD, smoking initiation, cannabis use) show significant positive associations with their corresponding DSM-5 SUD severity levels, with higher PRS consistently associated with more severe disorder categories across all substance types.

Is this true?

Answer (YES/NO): NO